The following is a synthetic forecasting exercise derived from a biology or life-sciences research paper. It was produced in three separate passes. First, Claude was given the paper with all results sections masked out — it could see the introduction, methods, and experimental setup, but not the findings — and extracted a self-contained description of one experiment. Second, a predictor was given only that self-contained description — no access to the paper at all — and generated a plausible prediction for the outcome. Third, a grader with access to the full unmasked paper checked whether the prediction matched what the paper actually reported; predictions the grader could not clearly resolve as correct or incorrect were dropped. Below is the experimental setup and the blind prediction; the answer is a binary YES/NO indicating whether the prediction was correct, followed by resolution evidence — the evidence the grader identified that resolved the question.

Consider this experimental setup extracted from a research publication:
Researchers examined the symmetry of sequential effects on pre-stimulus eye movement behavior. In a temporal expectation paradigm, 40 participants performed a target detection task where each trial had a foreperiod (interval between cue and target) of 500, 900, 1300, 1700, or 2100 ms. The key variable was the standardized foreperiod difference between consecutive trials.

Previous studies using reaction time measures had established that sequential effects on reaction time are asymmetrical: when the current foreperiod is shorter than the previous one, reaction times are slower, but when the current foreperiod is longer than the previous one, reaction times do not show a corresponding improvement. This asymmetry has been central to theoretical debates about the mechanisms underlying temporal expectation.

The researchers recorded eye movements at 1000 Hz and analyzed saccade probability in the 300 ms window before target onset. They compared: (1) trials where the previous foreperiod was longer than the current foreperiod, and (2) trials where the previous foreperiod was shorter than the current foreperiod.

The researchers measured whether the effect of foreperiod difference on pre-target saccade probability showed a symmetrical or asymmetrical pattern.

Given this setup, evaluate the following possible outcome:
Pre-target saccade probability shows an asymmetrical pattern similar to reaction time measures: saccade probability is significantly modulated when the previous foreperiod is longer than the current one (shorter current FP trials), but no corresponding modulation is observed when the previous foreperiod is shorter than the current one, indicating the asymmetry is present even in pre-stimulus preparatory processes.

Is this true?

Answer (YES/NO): NO